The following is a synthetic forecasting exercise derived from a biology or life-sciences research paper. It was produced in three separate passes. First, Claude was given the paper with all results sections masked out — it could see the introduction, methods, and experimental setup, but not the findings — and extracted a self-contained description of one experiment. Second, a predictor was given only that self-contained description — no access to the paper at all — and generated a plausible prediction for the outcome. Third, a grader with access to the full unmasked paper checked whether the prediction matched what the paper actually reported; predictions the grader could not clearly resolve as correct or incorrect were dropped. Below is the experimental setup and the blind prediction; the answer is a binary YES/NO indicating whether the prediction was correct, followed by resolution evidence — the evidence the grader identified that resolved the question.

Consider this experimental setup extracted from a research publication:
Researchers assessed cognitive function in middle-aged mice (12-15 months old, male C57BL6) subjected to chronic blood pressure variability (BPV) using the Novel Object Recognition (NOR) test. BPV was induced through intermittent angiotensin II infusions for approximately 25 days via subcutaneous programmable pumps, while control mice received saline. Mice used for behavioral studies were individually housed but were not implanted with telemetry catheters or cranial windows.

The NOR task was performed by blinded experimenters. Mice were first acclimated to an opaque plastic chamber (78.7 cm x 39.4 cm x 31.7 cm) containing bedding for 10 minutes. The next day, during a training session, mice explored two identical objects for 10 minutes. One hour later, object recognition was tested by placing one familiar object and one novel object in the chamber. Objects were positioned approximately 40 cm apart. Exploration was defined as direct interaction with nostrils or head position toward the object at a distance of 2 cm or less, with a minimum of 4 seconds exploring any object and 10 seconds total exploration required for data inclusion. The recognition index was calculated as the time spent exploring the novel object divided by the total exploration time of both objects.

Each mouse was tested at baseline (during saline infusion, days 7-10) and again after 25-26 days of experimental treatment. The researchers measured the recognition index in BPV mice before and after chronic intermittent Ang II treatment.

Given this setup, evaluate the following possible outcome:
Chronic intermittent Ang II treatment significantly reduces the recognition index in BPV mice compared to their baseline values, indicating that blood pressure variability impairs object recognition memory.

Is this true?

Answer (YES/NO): YES